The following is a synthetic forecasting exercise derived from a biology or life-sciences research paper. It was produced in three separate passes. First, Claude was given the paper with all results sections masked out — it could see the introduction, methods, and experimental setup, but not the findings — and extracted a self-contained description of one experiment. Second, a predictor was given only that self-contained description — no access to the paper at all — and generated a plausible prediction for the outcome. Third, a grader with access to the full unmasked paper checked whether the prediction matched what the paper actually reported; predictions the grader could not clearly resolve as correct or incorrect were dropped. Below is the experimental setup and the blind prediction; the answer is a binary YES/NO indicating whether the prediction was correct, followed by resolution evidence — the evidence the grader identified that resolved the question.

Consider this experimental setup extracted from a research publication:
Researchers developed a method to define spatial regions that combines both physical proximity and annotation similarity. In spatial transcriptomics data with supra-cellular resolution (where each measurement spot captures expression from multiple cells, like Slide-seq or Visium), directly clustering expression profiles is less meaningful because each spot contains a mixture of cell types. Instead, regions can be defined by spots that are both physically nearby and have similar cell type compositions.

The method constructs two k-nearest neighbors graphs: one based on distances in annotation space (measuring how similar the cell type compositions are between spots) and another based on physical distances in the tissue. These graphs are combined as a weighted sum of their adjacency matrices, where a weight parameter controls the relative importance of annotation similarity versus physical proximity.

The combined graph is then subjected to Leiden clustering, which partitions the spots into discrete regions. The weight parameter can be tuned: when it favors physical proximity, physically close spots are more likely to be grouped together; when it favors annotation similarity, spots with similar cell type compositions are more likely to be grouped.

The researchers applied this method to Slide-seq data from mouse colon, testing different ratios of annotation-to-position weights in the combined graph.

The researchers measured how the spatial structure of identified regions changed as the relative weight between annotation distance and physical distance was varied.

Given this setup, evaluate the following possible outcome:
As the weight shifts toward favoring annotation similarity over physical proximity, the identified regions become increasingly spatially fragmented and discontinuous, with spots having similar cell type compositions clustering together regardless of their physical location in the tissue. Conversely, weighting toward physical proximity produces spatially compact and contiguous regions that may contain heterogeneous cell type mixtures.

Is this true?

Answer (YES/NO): YES